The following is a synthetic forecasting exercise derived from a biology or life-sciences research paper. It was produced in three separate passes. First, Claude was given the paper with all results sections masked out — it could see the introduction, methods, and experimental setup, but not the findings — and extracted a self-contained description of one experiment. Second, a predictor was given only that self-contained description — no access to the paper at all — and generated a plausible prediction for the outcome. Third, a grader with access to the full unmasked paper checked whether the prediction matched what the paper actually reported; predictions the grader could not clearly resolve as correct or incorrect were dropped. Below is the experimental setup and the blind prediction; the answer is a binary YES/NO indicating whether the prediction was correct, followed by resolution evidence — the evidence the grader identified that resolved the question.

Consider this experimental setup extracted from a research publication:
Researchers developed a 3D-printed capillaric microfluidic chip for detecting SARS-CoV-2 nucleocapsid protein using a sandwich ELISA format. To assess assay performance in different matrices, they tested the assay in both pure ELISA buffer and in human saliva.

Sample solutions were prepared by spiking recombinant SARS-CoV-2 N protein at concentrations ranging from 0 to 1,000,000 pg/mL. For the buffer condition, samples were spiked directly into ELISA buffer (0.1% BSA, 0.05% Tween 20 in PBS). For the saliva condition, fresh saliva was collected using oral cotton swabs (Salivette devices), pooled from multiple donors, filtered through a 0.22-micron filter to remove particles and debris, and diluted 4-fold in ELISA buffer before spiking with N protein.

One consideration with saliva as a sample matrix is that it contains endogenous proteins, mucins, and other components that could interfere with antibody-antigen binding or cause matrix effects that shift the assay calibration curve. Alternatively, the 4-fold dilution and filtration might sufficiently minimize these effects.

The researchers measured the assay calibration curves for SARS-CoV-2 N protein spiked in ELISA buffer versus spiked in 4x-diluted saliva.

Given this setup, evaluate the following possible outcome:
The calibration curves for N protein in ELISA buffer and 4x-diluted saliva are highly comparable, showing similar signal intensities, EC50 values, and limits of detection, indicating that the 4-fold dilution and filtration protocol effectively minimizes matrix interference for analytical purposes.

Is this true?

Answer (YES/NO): NO